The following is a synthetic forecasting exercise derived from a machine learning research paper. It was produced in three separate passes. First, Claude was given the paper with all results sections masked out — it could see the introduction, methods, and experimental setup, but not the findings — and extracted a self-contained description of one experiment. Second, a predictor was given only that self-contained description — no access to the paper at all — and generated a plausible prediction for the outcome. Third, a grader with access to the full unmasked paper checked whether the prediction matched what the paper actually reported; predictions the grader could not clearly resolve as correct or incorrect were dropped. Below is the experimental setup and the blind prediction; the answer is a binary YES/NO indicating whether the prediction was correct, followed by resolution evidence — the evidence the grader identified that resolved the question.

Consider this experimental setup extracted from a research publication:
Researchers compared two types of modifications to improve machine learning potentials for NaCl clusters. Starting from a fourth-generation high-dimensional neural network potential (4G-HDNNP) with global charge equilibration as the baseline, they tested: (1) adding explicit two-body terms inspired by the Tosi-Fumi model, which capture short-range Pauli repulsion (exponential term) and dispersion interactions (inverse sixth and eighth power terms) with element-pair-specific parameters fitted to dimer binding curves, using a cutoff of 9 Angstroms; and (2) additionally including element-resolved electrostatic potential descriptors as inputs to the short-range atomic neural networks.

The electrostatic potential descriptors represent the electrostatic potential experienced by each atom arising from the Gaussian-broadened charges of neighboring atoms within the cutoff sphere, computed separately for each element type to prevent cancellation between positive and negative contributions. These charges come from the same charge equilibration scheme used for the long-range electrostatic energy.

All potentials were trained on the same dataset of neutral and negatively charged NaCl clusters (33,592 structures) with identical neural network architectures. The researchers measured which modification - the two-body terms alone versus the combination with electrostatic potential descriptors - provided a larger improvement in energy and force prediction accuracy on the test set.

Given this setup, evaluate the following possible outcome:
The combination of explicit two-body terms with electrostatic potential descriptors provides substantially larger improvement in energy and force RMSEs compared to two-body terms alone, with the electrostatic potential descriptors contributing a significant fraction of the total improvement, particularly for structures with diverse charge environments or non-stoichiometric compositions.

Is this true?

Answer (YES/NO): NO